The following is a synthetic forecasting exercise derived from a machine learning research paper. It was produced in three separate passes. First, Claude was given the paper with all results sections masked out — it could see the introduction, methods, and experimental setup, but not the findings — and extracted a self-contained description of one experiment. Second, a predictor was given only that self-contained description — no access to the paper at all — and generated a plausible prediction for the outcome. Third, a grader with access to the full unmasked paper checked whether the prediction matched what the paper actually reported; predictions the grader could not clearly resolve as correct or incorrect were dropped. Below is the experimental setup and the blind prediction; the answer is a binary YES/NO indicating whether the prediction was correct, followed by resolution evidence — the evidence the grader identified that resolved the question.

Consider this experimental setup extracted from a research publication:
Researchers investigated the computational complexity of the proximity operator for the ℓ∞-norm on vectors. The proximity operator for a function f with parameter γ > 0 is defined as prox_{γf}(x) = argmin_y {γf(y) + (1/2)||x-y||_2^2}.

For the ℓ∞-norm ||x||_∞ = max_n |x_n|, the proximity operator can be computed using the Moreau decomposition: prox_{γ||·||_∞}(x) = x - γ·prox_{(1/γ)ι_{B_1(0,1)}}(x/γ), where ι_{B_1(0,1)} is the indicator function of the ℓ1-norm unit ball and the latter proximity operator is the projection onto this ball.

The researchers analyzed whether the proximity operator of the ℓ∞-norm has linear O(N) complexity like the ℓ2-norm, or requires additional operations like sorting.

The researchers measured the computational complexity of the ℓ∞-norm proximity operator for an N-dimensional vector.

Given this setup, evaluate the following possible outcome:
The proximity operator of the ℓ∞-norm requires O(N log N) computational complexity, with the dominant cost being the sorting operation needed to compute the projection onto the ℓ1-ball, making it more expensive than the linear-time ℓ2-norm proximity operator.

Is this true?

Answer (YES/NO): YES